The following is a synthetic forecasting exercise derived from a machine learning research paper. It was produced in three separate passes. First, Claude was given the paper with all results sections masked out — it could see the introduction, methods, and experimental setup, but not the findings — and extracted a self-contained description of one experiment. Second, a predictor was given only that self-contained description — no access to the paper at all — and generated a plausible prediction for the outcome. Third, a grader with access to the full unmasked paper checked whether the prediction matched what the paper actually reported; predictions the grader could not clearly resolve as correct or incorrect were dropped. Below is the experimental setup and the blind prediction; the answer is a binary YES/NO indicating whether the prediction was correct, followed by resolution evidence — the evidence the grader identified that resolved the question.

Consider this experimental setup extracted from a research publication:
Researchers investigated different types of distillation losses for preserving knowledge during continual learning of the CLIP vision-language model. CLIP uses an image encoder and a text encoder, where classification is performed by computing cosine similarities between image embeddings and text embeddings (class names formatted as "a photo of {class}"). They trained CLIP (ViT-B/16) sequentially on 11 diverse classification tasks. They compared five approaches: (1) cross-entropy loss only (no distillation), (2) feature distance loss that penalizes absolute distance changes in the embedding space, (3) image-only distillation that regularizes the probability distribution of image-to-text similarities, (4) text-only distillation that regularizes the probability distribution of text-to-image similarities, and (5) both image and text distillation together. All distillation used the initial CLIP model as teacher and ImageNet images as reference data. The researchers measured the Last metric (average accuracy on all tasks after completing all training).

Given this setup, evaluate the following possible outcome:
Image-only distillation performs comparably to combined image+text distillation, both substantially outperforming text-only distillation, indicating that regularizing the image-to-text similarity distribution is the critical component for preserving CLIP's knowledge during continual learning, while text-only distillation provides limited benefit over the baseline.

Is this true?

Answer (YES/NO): NO